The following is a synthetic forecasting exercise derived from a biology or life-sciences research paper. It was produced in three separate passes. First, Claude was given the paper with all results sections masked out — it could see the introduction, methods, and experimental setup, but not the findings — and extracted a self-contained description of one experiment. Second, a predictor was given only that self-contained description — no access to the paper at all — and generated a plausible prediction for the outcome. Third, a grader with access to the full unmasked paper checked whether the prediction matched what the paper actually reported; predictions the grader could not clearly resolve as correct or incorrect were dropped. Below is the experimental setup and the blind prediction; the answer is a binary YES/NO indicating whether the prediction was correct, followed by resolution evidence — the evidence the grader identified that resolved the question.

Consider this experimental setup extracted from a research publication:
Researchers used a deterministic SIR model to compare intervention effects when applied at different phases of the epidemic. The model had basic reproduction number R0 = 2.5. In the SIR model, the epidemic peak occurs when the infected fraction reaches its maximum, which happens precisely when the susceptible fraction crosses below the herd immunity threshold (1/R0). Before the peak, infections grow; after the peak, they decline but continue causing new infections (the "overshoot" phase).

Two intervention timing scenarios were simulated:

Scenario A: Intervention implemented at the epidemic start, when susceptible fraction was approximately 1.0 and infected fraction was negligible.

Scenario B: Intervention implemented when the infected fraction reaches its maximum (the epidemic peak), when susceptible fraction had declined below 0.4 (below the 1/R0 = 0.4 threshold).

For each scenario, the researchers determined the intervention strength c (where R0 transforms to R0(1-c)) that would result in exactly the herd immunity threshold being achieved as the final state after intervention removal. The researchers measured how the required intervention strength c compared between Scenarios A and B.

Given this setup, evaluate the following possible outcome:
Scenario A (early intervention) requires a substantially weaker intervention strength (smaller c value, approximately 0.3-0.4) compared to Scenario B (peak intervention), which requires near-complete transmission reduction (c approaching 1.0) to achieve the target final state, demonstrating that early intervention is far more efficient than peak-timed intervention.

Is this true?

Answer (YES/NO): YES